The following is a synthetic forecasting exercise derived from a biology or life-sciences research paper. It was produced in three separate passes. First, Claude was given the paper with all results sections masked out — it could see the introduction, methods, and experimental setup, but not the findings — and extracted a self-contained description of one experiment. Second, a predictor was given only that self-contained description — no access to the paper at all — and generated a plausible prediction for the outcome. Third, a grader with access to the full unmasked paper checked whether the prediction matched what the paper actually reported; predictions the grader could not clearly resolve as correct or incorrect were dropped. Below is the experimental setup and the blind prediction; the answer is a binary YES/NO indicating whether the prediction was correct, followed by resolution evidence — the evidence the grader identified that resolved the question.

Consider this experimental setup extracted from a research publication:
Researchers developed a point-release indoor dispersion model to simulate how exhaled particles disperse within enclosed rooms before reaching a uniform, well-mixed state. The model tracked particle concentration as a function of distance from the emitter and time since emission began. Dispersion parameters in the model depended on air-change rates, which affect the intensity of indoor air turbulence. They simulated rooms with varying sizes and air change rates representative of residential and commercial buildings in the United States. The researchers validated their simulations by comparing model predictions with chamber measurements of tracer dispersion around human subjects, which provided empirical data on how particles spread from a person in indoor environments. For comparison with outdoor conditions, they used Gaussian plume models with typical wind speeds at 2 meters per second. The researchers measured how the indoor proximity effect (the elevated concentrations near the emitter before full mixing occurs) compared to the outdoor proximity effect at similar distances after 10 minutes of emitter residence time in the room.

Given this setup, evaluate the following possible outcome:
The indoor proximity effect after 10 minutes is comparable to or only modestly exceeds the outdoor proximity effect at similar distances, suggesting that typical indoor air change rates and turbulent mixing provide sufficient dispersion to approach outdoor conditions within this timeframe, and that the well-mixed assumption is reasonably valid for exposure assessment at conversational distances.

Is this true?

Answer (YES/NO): YES